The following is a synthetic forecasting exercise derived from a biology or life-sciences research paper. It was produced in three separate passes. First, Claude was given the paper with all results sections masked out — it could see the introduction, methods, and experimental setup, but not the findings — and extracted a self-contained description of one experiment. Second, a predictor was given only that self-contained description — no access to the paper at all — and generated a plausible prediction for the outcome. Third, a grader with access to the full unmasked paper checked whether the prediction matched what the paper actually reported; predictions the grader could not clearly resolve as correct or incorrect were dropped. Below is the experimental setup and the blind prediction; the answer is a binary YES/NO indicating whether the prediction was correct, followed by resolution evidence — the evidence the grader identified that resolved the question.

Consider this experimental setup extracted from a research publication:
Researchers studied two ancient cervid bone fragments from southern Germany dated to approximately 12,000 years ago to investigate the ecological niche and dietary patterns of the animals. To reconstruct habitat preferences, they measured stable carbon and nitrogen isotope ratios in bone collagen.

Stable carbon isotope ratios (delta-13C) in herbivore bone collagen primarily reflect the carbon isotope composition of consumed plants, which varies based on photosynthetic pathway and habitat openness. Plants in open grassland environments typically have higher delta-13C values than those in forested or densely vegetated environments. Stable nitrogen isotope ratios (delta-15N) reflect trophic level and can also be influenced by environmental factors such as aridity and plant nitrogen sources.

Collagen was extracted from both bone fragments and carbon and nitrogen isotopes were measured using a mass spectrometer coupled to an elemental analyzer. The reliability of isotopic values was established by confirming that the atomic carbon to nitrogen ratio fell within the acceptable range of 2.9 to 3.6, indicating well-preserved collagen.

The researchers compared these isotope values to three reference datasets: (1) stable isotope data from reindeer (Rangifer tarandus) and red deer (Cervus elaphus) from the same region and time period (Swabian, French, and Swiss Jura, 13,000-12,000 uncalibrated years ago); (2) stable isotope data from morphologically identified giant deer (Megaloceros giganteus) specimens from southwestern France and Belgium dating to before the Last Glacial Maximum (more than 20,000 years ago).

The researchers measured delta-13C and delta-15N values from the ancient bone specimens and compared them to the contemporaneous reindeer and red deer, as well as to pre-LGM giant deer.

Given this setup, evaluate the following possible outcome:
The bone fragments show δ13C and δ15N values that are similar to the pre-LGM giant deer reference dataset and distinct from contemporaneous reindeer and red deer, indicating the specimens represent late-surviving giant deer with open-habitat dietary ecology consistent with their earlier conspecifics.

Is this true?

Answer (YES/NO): NO